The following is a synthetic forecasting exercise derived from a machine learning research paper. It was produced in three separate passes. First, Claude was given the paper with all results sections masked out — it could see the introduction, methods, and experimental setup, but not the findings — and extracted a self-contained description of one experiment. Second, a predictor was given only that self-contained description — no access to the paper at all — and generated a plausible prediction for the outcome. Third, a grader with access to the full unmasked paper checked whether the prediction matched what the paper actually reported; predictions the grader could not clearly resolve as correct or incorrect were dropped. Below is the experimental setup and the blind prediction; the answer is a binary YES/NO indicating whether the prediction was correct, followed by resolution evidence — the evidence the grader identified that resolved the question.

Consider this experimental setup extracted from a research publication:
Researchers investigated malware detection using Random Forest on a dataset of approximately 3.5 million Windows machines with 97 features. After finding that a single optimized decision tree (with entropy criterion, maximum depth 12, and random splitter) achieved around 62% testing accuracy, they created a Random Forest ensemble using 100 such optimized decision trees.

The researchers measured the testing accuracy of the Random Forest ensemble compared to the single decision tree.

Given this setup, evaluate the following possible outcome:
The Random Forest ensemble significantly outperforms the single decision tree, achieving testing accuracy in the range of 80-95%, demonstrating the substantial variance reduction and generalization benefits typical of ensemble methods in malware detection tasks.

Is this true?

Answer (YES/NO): NO